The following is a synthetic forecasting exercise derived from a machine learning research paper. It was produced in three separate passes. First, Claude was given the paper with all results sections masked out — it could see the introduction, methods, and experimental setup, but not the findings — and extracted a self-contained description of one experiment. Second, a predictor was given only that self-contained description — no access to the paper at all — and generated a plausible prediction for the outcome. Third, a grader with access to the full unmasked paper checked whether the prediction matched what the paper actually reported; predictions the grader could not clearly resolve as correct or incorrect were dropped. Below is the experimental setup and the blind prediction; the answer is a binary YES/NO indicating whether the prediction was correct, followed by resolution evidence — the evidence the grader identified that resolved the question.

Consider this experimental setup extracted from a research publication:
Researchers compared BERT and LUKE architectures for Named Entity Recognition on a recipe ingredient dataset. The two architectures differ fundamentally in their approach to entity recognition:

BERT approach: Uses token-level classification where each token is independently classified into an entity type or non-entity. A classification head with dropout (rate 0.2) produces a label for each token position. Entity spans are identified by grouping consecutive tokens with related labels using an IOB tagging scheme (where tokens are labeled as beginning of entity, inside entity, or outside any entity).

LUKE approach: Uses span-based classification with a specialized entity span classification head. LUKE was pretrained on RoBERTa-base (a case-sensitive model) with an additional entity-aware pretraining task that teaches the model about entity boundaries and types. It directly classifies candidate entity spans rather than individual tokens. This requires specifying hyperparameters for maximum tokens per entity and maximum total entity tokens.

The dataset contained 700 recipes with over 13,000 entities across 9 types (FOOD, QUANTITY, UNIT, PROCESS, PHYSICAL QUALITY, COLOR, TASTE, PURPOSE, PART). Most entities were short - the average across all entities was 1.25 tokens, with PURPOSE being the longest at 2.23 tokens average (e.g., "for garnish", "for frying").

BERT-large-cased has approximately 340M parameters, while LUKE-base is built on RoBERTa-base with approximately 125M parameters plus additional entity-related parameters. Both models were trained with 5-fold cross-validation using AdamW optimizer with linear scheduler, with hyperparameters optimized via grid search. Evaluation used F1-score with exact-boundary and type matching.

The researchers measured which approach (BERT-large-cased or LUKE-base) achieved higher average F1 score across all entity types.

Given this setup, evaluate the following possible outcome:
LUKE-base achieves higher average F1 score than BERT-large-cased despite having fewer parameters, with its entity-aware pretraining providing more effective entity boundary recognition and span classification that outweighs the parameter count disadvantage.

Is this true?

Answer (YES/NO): NO